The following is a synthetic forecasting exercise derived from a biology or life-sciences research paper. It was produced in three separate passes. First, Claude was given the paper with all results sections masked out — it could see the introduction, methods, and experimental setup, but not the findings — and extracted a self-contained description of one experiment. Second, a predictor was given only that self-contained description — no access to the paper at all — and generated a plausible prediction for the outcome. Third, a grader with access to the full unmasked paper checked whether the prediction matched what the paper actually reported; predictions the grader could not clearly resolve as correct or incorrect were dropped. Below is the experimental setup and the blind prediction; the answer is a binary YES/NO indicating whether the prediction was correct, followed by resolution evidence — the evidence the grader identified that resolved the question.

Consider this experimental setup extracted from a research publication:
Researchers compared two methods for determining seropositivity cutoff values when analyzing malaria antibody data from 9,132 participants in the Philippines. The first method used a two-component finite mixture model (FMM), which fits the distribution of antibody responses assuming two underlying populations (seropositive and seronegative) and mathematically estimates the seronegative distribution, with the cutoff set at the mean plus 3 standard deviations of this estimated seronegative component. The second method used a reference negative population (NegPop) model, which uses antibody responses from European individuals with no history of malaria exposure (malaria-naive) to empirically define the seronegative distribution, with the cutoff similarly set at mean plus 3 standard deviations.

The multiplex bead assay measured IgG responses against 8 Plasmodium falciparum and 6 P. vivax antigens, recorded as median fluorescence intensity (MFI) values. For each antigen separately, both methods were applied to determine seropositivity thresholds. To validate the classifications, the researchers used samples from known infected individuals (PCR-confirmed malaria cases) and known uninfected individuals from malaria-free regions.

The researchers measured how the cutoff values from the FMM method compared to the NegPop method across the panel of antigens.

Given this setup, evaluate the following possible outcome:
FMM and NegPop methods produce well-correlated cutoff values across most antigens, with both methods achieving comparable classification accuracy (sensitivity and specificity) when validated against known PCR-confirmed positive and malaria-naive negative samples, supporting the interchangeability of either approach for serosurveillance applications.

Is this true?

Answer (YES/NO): YES